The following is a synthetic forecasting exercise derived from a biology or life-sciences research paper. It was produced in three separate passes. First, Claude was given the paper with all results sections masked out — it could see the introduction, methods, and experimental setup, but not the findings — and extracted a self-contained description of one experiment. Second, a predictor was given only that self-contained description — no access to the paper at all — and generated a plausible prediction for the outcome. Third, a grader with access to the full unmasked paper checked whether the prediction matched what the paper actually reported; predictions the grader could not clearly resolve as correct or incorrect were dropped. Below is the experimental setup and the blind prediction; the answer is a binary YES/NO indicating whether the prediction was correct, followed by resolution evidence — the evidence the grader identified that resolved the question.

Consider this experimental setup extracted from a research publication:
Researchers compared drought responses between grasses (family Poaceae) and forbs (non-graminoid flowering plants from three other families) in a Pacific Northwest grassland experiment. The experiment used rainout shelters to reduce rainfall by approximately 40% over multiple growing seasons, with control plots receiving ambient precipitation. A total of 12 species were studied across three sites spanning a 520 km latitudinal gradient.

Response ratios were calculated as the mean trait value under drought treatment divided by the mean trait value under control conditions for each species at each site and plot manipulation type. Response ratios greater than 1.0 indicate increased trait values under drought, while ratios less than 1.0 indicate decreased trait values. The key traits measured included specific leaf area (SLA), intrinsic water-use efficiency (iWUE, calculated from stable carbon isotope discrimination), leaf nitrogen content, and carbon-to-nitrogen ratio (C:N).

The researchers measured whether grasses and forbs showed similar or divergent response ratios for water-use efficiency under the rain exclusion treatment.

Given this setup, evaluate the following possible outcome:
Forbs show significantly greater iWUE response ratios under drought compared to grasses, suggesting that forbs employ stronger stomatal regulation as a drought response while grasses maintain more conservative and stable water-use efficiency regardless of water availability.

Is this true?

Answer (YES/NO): NO